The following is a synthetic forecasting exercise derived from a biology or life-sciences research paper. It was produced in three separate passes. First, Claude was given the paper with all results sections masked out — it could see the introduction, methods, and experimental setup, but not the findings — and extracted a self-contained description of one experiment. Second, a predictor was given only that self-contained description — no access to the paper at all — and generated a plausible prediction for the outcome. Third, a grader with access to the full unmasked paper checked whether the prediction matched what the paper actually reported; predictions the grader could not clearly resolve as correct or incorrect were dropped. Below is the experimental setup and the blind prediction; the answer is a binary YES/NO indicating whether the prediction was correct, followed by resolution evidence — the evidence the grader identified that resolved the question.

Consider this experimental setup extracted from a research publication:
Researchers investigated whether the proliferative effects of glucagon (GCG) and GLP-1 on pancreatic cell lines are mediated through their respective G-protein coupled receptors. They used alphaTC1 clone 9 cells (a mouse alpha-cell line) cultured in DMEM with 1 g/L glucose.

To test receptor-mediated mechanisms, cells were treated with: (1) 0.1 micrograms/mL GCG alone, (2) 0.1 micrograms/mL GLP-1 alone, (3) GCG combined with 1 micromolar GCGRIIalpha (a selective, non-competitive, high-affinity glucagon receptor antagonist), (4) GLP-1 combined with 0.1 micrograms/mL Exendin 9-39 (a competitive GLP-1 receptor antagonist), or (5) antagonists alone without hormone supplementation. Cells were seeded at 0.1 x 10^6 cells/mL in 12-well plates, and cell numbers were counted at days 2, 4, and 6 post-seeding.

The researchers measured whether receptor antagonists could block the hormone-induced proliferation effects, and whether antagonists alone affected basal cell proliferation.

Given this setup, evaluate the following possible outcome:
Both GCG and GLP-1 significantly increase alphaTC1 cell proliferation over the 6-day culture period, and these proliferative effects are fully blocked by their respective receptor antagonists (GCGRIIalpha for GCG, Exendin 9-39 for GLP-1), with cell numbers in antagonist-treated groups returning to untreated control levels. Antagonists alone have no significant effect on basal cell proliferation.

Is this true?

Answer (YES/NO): YES